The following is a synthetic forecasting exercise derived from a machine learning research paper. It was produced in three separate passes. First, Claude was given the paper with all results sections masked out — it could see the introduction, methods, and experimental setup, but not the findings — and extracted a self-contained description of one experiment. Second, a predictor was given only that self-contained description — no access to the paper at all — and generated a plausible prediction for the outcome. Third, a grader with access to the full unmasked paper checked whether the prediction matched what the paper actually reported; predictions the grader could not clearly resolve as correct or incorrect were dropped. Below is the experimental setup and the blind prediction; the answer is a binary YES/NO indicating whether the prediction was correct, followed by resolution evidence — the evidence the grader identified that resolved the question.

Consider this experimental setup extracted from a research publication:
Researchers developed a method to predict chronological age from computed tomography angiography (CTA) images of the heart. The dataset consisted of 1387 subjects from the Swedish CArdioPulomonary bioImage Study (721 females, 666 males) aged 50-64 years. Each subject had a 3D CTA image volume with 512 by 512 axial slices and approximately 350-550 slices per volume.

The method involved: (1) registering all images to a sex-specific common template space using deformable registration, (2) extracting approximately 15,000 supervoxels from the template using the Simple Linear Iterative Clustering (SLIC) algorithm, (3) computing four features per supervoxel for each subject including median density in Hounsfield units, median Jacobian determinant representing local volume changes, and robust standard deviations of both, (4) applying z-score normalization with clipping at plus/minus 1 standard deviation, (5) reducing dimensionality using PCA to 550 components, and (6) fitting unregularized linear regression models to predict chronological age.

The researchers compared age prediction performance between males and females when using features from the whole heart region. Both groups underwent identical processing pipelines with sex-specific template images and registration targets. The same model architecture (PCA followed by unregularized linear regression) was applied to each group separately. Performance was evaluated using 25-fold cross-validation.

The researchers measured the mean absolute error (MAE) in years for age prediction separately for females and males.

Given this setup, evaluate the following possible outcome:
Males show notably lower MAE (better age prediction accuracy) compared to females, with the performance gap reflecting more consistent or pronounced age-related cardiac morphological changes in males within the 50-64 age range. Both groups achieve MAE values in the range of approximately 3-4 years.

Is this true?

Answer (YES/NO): NO